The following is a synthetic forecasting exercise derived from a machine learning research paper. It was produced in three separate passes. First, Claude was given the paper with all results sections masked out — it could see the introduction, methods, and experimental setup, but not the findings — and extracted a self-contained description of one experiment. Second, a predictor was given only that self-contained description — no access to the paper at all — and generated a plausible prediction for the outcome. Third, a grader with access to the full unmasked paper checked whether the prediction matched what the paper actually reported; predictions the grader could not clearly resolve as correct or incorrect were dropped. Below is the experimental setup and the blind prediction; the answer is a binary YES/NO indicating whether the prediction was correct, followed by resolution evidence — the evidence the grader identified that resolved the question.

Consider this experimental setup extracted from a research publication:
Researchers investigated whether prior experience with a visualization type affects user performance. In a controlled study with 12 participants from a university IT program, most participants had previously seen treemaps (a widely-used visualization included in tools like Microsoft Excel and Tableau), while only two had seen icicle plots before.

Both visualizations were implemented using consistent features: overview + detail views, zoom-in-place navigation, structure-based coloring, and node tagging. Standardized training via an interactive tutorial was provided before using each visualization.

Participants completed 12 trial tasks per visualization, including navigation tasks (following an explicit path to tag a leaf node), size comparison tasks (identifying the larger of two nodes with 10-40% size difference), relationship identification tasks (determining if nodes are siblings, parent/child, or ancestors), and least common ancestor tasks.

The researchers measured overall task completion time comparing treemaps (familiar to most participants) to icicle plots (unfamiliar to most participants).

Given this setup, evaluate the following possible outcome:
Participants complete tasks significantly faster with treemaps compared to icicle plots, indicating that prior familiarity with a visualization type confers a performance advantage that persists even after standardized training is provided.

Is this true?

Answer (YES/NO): NO